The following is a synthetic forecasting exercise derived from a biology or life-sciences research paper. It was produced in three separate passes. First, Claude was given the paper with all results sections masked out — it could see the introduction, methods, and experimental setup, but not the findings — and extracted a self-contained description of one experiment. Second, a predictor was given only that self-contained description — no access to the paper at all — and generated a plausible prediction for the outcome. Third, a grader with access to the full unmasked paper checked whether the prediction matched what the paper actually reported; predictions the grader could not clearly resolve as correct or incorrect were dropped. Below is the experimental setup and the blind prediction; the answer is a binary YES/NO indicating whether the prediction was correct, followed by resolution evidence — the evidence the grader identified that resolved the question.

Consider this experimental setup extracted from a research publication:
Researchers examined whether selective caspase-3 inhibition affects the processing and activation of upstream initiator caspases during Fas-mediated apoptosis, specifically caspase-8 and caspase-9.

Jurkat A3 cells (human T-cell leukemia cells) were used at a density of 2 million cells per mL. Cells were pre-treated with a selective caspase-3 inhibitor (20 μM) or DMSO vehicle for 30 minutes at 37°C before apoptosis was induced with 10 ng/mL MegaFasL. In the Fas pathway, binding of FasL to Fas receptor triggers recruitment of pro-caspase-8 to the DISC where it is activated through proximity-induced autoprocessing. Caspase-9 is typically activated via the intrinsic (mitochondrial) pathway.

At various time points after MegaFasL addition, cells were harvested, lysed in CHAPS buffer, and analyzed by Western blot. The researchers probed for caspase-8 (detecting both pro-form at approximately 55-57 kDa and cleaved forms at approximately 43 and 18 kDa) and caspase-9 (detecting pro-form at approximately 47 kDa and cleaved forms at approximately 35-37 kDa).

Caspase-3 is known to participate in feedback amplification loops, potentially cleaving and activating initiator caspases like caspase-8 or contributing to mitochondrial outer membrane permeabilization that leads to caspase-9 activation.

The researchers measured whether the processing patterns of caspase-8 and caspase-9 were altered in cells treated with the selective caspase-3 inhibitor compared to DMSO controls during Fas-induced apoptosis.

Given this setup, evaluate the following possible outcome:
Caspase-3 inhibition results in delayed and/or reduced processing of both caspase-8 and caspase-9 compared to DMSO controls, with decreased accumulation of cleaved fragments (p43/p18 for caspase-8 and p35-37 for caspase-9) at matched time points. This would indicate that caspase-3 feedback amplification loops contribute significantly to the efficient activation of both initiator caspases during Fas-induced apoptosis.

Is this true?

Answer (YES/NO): NO